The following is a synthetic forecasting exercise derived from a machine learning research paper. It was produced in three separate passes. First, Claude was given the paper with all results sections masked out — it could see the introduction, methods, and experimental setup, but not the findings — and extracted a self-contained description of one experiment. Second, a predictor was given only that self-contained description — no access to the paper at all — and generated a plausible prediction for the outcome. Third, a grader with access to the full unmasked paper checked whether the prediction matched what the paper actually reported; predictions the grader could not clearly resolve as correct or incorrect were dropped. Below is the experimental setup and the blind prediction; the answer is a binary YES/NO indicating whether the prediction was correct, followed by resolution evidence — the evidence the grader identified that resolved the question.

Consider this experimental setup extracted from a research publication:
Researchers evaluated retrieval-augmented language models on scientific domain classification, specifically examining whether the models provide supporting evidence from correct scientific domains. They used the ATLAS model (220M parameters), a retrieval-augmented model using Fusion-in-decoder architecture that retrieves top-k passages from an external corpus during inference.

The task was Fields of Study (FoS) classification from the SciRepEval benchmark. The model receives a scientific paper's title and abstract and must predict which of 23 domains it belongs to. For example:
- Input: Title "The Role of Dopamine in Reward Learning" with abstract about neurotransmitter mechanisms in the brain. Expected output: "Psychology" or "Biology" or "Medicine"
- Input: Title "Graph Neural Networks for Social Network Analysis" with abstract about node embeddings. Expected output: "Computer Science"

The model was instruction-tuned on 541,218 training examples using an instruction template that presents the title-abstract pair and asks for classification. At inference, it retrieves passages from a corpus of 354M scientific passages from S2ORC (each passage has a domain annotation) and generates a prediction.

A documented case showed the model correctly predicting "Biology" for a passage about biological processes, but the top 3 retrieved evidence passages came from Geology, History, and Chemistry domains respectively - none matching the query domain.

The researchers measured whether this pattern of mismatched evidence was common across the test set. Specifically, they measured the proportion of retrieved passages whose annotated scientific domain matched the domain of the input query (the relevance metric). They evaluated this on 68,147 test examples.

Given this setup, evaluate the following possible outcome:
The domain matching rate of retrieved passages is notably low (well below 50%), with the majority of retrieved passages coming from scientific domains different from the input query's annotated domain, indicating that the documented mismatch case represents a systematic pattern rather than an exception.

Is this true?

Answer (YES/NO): YES